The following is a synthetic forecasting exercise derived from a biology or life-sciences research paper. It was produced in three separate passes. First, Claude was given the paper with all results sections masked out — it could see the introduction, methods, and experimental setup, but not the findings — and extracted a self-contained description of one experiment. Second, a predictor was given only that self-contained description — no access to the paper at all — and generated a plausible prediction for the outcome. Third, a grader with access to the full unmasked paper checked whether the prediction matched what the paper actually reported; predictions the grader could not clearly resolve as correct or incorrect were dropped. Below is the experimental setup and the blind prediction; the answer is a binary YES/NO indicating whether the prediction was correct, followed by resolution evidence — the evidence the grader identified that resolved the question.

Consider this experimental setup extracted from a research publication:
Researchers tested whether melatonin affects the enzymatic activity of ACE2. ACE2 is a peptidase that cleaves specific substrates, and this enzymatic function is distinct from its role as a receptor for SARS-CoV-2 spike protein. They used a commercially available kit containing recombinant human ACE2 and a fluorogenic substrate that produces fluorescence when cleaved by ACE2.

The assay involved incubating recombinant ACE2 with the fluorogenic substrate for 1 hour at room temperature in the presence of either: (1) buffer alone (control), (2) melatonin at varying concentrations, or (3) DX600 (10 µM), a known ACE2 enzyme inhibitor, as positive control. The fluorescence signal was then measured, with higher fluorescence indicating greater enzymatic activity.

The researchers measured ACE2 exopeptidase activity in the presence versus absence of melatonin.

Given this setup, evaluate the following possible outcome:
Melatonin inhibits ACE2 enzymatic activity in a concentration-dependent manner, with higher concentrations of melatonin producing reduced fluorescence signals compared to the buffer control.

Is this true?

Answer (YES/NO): NO